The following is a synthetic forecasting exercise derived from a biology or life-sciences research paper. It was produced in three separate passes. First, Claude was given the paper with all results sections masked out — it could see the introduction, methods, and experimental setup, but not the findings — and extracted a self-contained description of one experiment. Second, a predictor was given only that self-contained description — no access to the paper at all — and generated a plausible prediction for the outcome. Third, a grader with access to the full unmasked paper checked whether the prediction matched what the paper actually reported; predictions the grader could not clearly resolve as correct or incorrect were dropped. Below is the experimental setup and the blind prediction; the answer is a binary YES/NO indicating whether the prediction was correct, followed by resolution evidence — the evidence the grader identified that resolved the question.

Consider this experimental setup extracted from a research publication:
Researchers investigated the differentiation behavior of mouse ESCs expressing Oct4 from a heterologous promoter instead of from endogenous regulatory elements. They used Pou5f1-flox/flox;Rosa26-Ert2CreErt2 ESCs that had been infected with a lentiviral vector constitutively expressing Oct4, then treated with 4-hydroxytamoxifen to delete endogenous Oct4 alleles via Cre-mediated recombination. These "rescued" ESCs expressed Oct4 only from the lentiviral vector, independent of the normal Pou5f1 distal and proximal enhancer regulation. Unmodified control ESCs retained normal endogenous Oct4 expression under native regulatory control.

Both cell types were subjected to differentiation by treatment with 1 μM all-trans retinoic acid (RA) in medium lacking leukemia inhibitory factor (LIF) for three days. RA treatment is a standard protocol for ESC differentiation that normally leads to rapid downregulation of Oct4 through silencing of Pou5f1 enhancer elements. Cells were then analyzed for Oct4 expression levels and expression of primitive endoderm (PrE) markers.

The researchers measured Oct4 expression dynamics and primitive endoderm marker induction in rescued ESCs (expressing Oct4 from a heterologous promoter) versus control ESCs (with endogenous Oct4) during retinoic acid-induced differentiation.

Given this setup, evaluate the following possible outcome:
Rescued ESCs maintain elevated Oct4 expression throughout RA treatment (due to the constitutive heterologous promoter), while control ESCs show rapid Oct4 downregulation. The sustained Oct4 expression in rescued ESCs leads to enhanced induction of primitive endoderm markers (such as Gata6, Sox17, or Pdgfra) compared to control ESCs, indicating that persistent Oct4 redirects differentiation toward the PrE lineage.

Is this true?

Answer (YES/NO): YES